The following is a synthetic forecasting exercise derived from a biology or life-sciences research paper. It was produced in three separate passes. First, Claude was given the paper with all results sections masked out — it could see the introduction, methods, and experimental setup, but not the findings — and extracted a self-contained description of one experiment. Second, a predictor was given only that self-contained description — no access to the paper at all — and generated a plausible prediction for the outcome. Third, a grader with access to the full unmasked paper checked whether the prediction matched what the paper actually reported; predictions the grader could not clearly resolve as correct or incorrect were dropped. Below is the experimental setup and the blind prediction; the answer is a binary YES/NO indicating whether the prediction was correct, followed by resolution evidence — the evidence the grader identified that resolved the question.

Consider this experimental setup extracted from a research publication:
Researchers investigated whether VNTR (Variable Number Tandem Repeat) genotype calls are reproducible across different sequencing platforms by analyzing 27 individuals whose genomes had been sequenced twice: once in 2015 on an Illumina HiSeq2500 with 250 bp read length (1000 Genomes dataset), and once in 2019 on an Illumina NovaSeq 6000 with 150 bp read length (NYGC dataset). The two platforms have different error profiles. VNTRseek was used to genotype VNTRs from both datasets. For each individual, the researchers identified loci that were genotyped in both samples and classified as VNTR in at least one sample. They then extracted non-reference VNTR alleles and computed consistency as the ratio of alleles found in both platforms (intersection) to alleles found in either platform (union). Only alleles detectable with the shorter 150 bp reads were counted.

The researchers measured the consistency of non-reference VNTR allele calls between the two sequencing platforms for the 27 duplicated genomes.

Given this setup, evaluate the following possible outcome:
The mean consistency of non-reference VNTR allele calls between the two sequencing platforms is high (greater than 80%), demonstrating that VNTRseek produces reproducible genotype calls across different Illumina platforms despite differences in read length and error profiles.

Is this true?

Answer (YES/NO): NO